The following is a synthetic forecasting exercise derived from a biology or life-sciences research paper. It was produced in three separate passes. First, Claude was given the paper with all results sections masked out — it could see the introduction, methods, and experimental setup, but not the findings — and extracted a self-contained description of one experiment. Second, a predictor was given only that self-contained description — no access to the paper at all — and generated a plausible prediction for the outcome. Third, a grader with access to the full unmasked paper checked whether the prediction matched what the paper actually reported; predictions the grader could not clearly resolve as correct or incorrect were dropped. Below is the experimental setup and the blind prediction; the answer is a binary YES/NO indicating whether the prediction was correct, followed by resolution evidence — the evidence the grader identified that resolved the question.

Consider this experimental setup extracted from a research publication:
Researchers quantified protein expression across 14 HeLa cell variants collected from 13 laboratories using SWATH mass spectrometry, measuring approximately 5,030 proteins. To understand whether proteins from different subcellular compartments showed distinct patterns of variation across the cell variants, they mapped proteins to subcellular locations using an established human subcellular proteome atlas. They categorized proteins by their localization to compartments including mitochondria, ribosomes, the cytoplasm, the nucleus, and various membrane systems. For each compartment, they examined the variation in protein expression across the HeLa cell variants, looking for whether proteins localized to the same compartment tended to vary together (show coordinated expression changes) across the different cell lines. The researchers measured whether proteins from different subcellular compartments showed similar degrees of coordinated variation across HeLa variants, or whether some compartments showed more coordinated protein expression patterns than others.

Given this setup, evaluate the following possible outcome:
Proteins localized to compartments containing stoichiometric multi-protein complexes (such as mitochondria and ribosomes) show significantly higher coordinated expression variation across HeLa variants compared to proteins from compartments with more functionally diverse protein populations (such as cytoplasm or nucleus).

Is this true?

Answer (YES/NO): NO